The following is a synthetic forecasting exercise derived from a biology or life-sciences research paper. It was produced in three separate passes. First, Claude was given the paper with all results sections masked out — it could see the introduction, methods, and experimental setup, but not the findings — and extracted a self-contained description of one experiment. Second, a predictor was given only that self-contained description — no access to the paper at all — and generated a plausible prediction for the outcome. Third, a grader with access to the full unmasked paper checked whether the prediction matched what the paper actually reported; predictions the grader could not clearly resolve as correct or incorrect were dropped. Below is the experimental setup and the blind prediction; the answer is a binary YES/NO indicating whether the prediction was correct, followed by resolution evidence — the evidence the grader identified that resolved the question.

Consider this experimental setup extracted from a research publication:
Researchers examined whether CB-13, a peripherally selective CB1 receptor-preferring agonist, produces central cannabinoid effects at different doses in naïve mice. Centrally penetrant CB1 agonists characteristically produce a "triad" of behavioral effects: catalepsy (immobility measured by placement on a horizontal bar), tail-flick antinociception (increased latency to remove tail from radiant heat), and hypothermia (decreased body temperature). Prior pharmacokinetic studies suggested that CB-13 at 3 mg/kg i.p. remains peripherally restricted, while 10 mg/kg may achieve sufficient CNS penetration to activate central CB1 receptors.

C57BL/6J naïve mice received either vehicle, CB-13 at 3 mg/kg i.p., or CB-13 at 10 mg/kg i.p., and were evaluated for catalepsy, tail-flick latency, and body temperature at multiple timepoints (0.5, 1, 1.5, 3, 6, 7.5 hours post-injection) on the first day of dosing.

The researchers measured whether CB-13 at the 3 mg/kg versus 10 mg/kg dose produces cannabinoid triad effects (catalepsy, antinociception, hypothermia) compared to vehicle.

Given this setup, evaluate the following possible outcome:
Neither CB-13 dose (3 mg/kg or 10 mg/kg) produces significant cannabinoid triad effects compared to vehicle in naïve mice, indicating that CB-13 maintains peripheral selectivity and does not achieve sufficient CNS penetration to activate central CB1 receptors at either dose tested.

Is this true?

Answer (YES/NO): NO